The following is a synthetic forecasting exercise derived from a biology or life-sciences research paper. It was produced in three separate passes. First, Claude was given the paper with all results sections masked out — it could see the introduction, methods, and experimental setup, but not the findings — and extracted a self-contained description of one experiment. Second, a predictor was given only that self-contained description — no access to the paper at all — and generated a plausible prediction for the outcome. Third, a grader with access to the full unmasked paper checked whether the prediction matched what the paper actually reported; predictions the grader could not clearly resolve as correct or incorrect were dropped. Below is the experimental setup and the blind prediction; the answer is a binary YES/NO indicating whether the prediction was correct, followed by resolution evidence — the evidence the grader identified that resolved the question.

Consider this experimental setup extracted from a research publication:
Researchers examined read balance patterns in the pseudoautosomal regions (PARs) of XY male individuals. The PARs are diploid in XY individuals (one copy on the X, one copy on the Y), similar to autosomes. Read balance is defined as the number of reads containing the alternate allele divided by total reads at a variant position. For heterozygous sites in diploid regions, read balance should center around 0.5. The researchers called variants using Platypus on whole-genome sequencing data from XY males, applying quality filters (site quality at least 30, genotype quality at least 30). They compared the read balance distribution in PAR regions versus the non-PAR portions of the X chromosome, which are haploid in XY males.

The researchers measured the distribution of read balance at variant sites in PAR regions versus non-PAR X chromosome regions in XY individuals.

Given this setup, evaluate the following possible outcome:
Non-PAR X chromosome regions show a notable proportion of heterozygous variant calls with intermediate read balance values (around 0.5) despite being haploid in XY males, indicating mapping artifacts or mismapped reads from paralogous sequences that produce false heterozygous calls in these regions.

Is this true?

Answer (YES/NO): NO